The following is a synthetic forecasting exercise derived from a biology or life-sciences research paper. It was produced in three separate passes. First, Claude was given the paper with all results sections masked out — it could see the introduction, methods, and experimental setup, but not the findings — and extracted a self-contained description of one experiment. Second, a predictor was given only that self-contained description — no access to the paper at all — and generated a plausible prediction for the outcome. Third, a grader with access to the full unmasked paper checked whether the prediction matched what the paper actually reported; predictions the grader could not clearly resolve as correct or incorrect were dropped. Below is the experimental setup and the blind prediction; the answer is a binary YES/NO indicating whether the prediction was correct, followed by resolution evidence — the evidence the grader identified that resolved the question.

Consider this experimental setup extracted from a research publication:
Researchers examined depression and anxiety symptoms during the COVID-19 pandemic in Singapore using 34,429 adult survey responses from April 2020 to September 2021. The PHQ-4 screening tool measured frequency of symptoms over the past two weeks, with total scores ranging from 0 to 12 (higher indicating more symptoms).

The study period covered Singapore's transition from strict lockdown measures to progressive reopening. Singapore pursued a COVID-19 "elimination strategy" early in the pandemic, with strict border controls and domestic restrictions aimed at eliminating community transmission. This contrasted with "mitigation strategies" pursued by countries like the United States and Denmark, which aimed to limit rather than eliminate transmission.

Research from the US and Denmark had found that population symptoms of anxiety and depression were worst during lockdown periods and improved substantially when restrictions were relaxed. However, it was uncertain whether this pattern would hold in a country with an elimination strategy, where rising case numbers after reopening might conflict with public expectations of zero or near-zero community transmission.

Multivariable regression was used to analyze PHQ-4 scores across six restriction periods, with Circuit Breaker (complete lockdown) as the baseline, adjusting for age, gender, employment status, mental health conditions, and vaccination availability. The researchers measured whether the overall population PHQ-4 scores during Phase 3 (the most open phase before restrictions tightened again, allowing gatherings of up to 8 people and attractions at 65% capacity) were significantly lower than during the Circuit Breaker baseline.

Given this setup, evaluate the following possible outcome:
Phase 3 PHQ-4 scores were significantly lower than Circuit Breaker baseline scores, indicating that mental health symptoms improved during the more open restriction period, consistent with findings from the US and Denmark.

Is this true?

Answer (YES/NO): NO